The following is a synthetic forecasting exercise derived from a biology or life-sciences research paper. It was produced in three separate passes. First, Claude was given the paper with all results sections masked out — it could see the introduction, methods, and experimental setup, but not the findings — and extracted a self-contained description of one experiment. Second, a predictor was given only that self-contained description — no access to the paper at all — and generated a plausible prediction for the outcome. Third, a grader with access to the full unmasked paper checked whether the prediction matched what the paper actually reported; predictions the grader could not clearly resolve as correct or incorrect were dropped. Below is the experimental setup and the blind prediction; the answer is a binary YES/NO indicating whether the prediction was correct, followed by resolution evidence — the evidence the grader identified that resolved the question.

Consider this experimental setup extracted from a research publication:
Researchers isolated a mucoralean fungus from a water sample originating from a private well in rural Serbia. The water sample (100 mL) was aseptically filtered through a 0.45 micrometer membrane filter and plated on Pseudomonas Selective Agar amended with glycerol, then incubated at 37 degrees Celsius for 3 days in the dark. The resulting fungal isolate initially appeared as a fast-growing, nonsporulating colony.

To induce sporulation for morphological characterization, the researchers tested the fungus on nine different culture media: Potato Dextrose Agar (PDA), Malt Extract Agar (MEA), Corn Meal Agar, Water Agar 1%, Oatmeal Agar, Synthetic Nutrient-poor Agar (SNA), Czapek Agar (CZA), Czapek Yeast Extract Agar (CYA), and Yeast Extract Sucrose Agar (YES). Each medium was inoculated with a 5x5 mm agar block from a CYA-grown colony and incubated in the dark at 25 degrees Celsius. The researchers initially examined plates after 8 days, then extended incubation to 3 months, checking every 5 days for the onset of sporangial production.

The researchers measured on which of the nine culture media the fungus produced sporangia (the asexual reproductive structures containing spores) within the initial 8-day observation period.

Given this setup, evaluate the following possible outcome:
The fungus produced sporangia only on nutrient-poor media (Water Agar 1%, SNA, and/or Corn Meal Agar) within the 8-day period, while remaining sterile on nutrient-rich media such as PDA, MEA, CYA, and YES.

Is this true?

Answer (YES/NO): NO